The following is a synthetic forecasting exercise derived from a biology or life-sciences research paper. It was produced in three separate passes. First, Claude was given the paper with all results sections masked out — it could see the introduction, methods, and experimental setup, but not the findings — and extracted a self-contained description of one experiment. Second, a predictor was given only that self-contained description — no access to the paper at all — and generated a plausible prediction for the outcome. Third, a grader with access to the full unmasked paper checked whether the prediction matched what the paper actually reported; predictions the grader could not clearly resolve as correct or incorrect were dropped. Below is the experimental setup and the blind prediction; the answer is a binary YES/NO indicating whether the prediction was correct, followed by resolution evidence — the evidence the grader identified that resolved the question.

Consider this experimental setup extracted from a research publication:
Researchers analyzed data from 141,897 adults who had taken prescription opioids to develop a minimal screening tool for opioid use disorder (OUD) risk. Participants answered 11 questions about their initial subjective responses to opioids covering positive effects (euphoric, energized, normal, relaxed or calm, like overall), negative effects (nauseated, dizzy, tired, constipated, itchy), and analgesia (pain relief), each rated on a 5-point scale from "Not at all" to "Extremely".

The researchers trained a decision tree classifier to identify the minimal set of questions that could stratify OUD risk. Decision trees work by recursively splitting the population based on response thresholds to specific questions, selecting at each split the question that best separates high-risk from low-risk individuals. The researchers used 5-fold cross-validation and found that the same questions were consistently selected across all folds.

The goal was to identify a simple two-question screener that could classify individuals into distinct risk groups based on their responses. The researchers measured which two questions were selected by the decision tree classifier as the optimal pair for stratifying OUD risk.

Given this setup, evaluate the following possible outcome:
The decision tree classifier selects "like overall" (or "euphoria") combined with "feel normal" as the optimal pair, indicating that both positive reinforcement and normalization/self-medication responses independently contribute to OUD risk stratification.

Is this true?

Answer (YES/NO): NO